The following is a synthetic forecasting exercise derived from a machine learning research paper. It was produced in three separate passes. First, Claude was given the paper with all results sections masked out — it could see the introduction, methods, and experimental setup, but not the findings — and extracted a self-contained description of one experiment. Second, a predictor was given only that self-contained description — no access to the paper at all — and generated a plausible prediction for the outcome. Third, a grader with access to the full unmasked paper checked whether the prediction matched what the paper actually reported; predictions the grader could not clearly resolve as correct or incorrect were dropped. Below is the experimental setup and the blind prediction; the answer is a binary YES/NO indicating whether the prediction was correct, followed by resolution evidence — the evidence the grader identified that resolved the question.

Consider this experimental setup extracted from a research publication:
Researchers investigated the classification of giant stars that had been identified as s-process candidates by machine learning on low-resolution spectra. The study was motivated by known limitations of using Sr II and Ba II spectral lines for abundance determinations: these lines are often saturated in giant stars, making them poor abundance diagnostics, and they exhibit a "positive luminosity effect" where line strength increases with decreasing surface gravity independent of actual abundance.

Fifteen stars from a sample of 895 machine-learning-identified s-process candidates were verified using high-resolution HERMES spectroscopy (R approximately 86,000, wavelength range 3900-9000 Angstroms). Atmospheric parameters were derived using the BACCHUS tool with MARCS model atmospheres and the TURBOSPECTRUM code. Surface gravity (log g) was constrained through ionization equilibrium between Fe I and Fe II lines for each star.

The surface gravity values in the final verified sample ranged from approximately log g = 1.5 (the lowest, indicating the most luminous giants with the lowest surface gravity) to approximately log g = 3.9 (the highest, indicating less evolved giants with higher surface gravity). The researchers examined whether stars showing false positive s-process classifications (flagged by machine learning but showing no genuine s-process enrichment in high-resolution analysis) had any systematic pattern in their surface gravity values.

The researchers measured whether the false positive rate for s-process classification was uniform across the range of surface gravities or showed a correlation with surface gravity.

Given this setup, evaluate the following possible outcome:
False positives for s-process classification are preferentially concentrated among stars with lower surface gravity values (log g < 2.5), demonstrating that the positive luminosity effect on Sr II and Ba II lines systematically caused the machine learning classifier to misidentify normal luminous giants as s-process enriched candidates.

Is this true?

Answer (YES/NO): NO